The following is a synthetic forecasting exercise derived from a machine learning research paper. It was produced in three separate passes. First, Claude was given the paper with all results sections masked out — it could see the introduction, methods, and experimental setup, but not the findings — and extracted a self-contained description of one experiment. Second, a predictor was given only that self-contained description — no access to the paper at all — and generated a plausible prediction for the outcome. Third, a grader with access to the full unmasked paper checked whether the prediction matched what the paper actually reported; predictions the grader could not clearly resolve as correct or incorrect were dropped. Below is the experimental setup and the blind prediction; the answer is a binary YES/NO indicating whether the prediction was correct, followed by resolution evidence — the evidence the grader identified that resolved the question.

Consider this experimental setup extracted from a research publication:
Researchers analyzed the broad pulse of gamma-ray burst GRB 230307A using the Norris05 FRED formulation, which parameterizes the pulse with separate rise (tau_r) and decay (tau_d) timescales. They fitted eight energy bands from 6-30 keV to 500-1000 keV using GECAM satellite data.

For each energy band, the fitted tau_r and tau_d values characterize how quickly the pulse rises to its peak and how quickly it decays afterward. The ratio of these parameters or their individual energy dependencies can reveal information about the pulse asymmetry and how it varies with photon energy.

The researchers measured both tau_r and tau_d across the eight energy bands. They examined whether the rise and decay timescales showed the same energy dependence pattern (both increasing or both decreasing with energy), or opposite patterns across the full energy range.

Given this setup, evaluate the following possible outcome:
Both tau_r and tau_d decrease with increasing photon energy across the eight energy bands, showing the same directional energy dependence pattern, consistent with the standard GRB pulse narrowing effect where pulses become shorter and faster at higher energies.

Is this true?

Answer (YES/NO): NO